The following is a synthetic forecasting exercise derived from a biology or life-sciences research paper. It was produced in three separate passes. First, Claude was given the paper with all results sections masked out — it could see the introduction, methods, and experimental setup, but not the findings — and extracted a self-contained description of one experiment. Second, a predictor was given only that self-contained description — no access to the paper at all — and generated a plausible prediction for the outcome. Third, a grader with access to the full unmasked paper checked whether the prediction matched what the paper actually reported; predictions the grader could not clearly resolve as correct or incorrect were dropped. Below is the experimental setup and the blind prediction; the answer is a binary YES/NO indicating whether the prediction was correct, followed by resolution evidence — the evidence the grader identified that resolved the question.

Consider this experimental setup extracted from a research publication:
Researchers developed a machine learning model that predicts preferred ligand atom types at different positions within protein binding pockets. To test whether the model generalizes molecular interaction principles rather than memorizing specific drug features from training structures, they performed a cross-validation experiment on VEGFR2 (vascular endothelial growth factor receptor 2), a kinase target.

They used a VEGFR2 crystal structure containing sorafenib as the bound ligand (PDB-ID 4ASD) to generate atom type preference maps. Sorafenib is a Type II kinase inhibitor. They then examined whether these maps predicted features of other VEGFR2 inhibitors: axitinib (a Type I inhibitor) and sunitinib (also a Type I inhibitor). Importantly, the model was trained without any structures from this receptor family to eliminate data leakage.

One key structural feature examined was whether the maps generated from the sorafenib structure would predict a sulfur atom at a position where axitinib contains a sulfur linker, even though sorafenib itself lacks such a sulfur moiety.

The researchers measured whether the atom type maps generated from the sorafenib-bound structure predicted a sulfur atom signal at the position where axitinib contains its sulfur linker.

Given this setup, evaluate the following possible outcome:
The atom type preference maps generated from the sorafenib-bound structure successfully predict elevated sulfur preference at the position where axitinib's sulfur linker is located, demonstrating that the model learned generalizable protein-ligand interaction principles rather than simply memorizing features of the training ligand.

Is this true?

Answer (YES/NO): YES